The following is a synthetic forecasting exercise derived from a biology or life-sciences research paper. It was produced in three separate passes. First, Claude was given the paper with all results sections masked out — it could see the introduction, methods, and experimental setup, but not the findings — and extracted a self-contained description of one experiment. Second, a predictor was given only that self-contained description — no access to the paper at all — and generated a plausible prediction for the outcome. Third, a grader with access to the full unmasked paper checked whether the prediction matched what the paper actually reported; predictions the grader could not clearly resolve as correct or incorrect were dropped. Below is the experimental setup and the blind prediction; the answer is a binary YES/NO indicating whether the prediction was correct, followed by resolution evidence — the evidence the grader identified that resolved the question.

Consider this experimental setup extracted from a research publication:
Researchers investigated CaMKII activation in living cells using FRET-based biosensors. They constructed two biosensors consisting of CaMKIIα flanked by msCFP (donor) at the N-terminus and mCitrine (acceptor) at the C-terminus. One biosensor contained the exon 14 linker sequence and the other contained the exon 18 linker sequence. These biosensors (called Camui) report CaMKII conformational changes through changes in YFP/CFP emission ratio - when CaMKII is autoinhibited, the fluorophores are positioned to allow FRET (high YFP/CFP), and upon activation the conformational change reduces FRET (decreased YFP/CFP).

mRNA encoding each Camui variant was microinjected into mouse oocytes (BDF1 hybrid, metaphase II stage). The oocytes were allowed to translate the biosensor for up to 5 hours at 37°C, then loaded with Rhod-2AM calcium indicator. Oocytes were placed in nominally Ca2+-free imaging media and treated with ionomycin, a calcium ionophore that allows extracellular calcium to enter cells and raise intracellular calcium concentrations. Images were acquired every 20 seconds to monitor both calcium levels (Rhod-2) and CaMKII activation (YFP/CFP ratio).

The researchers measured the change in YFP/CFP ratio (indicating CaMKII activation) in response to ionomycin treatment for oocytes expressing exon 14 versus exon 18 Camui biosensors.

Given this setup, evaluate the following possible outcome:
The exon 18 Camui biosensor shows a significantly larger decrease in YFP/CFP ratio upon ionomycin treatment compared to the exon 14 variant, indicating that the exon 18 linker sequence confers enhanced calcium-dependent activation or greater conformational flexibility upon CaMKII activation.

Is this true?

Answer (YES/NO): NO